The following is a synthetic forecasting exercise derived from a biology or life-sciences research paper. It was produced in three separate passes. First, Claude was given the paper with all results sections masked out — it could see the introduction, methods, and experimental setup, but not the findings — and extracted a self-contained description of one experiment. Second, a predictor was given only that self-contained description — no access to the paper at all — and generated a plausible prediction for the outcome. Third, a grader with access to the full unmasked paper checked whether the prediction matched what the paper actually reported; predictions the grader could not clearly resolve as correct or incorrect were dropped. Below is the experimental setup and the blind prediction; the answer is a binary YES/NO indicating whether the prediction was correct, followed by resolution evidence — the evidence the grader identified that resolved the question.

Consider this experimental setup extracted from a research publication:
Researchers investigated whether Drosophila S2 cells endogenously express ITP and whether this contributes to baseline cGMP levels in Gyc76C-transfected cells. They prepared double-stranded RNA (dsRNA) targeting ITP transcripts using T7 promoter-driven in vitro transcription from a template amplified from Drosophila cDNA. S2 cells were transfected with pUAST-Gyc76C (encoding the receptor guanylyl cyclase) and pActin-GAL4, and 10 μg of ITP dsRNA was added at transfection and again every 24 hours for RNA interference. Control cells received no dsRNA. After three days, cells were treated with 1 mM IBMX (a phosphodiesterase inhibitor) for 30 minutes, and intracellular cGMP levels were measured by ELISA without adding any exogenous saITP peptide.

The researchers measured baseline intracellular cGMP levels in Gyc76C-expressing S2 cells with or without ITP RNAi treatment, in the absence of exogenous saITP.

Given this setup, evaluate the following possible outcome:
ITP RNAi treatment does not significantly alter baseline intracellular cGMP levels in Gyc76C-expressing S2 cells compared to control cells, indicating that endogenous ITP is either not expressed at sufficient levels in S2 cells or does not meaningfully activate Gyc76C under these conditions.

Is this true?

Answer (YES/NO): NO